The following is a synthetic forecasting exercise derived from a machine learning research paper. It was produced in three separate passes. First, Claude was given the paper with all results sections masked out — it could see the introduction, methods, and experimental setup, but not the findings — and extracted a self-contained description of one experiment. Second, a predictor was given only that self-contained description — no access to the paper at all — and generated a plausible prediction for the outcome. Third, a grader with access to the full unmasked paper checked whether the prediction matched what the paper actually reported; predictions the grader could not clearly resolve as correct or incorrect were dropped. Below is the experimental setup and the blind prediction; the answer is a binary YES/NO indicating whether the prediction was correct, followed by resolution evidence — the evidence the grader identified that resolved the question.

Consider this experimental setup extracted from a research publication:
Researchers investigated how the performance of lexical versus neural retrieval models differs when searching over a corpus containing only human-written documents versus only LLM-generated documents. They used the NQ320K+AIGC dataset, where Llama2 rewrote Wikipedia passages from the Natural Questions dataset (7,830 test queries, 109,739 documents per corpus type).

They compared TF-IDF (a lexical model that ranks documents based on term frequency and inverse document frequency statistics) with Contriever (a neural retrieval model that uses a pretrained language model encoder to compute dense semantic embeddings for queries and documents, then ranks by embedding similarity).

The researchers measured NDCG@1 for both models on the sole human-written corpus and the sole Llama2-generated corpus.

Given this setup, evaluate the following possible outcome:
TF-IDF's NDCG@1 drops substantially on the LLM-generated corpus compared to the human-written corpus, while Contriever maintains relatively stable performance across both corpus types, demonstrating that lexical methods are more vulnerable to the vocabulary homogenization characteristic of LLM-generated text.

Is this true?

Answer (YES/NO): YES